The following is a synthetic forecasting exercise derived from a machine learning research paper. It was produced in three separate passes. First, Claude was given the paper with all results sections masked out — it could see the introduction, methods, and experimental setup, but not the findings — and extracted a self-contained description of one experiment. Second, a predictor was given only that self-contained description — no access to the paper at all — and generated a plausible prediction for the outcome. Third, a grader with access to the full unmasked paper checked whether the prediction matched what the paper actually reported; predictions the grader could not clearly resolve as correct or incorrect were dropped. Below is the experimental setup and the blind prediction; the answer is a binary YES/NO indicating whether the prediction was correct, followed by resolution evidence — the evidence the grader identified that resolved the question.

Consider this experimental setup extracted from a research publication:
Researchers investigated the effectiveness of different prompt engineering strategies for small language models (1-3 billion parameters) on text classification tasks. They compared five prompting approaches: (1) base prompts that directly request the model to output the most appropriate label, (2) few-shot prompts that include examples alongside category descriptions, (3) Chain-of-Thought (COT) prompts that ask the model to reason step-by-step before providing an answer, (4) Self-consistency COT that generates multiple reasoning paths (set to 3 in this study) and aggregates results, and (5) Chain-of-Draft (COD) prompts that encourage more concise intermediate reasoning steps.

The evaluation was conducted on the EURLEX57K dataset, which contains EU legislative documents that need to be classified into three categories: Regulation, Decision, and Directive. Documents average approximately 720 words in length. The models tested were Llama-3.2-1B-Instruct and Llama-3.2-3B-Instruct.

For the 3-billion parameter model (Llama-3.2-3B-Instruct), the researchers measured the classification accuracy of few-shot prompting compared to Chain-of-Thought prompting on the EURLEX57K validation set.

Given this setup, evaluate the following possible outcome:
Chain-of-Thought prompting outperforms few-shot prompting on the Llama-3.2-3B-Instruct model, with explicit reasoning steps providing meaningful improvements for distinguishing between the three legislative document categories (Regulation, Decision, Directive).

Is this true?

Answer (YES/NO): NO